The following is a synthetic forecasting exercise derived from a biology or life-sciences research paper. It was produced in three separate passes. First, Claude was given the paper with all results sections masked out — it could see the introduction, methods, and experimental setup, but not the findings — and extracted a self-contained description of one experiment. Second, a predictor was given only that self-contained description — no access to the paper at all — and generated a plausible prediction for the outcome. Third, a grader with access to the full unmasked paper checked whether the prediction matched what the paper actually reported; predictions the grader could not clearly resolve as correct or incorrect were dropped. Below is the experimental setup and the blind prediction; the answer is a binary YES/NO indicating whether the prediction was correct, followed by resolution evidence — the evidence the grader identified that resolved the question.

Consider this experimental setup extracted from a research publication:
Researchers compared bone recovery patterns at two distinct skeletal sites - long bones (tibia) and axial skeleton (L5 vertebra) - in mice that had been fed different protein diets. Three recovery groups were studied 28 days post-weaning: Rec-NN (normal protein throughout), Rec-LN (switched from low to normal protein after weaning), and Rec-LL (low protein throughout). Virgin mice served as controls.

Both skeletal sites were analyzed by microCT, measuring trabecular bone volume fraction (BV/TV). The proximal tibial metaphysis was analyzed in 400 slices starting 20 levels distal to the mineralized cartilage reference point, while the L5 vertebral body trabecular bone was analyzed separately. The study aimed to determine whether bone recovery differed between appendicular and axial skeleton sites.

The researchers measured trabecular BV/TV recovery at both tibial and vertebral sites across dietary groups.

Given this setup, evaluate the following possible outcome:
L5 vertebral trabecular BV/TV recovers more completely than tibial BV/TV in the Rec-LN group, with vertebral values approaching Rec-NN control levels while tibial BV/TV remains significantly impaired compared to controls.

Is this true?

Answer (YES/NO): NO